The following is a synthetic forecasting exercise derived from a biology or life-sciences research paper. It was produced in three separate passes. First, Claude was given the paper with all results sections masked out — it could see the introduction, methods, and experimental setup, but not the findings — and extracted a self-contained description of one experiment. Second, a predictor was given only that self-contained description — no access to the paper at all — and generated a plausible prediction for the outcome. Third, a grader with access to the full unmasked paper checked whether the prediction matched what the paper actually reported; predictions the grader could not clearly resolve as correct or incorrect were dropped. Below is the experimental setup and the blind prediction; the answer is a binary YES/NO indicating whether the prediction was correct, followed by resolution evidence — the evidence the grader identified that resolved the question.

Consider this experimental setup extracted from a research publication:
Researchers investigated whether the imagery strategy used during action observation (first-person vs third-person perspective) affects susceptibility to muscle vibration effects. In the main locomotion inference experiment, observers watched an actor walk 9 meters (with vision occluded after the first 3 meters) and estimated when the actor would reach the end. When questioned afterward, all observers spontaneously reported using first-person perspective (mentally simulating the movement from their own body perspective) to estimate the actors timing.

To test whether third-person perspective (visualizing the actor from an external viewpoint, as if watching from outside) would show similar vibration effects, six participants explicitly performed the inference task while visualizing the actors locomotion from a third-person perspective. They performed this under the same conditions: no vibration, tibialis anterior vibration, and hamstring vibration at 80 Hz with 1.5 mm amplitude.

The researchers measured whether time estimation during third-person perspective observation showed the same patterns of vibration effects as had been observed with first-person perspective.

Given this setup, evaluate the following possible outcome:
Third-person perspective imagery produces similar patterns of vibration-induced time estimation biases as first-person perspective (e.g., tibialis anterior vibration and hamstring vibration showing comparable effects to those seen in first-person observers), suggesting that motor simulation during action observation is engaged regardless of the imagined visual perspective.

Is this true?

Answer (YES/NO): NO